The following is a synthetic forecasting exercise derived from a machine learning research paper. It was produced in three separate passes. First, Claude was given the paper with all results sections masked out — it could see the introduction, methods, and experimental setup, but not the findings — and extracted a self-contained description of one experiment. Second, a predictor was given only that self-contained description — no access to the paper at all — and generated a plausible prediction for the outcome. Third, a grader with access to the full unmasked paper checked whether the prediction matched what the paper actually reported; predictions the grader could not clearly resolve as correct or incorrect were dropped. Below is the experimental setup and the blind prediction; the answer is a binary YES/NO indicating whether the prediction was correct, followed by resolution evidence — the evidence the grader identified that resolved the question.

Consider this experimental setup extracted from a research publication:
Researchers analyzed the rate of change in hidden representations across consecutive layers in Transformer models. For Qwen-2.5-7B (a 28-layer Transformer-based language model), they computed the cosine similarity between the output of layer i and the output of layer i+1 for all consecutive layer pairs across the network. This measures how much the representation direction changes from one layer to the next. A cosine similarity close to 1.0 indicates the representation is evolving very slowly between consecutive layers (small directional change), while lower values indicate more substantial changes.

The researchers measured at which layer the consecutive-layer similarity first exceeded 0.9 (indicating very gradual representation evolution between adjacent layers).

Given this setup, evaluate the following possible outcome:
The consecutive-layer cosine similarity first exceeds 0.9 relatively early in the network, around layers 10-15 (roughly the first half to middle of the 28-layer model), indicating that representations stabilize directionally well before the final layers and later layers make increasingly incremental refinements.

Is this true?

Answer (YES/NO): NO